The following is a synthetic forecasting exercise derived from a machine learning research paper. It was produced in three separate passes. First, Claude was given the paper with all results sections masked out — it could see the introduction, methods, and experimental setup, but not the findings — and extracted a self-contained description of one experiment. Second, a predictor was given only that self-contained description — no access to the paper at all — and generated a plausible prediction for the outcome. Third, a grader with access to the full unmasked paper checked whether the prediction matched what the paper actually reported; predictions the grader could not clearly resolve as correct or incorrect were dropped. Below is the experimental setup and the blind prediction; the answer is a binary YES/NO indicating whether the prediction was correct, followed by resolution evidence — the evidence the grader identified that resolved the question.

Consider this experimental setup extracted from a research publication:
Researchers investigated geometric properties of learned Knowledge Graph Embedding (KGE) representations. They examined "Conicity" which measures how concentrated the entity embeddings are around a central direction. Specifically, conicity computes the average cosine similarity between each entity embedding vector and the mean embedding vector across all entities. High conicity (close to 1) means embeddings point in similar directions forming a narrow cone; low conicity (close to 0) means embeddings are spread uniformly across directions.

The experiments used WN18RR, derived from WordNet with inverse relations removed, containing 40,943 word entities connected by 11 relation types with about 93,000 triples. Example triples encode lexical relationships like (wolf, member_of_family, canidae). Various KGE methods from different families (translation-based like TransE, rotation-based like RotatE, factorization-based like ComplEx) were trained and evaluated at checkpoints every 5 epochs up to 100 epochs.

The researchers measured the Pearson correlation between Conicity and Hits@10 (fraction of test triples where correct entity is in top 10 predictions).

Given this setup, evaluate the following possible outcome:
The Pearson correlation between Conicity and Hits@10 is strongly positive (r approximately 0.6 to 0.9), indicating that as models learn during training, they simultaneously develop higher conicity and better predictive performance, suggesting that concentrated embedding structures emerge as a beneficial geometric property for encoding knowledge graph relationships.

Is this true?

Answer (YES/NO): NO